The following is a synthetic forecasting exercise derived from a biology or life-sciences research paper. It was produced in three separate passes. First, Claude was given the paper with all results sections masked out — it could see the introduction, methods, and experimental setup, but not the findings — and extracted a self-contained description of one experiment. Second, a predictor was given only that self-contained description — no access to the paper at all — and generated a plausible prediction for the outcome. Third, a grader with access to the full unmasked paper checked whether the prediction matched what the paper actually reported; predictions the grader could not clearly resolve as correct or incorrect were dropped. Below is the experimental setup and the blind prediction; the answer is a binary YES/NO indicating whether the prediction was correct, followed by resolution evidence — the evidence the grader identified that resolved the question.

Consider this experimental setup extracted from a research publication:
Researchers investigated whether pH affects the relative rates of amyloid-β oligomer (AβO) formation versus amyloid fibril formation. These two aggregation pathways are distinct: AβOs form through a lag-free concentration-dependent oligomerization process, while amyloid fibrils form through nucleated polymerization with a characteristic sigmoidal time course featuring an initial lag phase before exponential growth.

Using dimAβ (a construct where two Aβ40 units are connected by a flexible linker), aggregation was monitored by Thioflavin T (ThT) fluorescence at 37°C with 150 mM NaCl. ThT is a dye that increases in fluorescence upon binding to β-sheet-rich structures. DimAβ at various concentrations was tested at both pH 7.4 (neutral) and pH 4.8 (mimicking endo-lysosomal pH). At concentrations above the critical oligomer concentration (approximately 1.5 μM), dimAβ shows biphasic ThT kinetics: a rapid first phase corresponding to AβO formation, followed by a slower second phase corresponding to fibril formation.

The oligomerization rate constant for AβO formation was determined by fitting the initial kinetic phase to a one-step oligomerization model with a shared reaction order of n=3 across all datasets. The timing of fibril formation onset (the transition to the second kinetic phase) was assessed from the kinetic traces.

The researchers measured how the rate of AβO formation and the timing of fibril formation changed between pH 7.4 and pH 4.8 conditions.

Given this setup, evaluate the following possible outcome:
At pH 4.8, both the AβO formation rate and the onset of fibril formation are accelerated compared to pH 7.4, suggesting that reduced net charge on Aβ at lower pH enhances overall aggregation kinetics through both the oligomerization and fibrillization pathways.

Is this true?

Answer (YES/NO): NO